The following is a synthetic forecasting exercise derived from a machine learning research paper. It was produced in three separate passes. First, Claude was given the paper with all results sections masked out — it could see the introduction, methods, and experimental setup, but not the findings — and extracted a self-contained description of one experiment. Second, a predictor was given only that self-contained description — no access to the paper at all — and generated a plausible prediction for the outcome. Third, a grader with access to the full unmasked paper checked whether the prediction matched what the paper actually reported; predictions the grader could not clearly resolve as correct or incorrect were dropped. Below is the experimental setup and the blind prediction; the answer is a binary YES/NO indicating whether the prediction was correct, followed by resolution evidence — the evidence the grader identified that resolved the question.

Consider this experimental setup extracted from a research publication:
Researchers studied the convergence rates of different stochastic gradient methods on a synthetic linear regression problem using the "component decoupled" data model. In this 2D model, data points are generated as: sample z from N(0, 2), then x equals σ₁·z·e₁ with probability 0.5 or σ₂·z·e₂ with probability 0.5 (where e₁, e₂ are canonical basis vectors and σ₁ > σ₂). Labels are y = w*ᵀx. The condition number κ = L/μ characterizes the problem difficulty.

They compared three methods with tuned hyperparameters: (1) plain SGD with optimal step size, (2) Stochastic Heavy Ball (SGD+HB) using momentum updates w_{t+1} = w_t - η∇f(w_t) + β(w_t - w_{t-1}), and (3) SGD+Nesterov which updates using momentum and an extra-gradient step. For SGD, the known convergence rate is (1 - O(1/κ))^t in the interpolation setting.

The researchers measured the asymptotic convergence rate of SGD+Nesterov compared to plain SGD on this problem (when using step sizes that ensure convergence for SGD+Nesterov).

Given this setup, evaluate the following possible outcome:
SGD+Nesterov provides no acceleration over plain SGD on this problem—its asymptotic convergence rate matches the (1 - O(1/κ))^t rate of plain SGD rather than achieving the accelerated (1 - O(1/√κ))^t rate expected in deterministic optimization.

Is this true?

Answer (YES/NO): YES